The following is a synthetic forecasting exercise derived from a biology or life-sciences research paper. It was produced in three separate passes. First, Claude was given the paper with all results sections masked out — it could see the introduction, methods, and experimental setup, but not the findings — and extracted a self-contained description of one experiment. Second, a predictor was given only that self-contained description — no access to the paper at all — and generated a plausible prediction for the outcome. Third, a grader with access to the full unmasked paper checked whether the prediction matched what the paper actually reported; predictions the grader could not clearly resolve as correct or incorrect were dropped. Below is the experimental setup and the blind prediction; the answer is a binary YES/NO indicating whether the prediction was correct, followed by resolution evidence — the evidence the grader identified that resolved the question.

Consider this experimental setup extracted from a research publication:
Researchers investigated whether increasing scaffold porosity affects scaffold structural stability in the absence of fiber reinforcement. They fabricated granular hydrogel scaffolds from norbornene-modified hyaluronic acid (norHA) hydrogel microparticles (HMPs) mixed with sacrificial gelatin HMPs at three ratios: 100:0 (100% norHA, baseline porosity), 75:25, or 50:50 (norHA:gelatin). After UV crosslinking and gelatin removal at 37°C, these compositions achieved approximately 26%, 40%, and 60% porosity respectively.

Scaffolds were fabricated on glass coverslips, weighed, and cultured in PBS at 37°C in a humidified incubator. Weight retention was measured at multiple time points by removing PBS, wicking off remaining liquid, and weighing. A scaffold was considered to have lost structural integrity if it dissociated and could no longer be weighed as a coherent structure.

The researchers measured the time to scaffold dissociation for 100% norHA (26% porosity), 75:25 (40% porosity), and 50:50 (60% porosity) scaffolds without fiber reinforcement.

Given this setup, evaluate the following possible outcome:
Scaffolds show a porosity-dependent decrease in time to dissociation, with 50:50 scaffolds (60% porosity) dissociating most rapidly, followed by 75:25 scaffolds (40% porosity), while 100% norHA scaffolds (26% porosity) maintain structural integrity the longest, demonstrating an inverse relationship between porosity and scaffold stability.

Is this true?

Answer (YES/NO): YES